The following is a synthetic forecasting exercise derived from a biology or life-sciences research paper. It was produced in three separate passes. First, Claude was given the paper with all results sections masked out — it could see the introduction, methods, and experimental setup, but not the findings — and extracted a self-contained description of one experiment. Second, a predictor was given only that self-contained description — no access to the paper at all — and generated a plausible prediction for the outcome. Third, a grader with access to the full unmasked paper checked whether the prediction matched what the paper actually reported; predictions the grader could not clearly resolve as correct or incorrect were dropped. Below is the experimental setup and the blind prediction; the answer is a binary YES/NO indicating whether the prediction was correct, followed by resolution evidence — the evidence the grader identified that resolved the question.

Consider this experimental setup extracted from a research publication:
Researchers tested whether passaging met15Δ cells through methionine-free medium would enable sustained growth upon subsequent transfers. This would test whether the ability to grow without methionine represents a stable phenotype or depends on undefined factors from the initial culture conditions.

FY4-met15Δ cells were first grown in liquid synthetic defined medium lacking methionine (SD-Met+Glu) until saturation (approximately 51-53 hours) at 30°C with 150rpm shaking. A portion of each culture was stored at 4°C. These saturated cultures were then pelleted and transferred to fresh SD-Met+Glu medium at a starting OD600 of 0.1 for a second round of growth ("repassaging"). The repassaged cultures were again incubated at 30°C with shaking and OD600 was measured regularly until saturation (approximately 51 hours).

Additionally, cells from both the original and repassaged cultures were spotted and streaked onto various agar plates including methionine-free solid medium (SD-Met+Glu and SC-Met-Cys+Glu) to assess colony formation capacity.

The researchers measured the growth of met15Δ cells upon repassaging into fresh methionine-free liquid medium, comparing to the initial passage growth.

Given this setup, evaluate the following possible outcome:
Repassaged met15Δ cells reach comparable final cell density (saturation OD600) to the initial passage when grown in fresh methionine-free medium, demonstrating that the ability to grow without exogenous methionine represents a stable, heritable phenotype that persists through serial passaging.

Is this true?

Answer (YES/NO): NO